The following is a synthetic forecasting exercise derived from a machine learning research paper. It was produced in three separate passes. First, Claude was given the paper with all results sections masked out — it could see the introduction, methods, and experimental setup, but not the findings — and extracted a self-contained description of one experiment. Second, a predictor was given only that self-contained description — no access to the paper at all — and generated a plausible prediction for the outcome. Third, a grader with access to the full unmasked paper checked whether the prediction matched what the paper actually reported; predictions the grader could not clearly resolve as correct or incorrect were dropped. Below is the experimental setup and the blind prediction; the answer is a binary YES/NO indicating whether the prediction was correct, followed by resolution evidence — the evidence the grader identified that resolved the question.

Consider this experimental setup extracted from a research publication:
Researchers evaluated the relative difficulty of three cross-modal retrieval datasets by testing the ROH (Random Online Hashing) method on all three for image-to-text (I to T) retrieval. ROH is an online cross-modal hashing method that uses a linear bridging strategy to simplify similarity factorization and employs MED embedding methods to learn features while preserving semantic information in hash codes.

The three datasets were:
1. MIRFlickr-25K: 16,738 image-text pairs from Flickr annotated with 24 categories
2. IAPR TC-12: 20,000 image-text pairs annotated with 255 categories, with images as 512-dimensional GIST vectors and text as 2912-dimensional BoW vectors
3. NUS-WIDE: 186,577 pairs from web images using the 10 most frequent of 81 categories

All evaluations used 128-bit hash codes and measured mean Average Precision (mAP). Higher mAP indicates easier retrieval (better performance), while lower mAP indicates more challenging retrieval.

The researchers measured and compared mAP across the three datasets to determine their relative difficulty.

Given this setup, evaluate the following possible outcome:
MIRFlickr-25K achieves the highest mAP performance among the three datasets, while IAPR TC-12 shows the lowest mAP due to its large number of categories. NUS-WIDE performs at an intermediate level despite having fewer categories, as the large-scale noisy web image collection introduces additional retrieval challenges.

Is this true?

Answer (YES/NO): YES